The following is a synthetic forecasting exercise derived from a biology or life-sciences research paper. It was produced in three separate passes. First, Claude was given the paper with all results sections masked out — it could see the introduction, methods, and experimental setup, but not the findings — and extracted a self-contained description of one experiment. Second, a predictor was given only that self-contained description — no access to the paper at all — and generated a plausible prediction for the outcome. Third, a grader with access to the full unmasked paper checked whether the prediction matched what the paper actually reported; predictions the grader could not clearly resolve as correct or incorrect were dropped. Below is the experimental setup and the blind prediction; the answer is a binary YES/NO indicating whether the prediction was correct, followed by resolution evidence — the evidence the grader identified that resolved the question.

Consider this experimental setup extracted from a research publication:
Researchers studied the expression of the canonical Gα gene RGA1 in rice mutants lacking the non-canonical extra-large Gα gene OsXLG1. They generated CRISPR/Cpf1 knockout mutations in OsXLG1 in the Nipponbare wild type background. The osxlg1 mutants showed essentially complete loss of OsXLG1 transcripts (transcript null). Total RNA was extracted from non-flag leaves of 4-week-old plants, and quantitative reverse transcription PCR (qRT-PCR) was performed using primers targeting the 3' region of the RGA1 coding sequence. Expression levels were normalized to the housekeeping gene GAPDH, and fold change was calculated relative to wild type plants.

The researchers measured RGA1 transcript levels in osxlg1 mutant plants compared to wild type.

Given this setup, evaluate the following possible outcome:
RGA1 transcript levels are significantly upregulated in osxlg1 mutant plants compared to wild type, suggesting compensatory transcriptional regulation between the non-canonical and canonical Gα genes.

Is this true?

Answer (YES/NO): YES